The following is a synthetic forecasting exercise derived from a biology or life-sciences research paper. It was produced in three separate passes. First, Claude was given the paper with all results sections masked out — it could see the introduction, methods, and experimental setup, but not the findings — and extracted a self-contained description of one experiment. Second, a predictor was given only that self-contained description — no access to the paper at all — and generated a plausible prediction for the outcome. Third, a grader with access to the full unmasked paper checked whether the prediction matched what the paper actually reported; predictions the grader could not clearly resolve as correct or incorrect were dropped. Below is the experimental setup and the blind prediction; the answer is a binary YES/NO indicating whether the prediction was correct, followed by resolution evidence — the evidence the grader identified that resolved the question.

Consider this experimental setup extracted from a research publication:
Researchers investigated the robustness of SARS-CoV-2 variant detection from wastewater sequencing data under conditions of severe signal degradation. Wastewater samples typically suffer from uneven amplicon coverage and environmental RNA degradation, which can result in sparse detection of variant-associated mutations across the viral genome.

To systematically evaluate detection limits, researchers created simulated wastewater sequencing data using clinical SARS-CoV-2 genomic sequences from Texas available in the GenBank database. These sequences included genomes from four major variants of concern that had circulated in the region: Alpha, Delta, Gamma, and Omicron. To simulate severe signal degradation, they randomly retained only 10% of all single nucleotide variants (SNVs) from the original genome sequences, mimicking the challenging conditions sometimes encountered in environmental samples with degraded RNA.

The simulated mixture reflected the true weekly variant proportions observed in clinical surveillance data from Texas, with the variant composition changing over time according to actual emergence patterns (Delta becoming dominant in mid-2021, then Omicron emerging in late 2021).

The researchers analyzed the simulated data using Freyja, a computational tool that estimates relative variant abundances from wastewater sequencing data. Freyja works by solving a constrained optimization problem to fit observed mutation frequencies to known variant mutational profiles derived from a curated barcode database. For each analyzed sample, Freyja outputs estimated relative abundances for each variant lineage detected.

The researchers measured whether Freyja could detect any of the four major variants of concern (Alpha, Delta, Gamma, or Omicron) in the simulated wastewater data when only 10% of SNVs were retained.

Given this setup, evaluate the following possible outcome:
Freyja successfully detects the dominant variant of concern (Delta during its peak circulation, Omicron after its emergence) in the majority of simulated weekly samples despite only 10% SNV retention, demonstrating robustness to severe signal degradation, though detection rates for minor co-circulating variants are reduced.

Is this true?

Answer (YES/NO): NO